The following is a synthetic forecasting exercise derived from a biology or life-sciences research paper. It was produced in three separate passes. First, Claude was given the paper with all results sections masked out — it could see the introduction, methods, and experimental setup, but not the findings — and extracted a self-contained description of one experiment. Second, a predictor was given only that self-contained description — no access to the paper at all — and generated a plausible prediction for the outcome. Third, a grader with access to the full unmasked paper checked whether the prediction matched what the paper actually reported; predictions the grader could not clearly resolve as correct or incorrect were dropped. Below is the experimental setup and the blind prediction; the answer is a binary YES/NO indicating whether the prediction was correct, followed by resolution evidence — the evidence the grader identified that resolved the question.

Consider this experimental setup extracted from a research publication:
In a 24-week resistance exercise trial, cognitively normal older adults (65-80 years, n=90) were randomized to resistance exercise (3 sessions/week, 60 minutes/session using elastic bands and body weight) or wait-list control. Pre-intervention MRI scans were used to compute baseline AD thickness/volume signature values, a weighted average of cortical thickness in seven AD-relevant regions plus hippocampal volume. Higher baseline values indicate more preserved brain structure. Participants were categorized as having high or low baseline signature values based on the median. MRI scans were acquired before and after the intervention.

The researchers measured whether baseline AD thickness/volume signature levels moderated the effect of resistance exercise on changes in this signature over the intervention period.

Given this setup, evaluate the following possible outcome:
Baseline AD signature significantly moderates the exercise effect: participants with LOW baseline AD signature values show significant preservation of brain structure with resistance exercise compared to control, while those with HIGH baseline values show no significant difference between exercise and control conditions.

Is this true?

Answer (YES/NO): NO